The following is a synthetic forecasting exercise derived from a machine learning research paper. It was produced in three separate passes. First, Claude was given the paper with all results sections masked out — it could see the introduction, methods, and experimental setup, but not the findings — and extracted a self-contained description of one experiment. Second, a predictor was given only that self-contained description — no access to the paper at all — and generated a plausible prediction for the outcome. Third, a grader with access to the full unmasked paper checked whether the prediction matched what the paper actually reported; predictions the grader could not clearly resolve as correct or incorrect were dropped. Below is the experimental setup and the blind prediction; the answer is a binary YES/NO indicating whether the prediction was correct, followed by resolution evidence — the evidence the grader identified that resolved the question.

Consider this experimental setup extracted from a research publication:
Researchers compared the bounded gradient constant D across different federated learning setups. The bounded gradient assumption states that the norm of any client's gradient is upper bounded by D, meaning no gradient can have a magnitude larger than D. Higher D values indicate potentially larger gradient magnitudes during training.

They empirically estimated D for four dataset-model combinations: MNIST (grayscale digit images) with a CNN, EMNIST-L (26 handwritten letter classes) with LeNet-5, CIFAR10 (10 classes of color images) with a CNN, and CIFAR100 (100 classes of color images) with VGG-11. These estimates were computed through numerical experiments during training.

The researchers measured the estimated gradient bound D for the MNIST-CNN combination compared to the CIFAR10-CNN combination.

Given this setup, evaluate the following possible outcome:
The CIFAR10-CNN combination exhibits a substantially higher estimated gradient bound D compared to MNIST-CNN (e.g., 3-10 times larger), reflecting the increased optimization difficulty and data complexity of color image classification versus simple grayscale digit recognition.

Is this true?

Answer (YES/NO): NO